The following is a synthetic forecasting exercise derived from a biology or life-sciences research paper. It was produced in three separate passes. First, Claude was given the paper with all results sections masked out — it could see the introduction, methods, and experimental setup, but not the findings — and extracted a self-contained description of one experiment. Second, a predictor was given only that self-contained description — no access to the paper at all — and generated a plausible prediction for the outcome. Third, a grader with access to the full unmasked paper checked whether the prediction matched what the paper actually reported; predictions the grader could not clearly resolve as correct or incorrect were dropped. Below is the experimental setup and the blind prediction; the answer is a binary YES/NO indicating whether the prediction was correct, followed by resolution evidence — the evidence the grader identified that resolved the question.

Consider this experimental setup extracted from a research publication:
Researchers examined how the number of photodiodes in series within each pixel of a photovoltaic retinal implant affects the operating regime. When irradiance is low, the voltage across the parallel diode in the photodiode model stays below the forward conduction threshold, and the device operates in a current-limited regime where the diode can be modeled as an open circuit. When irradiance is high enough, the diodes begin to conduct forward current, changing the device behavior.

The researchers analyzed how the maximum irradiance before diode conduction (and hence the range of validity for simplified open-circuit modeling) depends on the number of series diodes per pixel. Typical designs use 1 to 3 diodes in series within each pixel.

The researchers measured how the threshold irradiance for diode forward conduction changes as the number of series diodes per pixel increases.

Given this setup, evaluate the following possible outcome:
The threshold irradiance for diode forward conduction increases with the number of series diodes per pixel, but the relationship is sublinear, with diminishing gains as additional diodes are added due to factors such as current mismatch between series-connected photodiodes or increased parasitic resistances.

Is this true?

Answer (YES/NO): NO